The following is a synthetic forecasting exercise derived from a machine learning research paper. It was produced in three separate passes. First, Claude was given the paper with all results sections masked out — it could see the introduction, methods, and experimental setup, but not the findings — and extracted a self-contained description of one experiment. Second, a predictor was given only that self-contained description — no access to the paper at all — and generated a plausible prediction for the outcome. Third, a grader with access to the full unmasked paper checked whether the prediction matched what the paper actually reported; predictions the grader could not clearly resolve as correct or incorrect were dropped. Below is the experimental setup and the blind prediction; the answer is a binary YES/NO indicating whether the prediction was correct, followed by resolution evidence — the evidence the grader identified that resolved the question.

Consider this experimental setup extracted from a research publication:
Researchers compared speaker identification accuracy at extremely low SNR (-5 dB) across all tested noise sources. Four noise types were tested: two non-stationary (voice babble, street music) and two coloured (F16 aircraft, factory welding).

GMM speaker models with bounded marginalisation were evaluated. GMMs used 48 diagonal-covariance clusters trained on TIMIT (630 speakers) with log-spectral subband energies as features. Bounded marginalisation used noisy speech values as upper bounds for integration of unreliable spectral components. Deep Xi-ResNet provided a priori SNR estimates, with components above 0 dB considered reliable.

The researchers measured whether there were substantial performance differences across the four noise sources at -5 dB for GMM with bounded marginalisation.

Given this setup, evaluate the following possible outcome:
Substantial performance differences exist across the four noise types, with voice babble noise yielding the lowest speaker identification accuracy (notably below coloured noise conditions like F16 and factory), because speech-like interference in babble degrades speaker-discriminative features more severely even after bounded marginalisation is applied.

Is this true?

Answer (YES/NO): NO